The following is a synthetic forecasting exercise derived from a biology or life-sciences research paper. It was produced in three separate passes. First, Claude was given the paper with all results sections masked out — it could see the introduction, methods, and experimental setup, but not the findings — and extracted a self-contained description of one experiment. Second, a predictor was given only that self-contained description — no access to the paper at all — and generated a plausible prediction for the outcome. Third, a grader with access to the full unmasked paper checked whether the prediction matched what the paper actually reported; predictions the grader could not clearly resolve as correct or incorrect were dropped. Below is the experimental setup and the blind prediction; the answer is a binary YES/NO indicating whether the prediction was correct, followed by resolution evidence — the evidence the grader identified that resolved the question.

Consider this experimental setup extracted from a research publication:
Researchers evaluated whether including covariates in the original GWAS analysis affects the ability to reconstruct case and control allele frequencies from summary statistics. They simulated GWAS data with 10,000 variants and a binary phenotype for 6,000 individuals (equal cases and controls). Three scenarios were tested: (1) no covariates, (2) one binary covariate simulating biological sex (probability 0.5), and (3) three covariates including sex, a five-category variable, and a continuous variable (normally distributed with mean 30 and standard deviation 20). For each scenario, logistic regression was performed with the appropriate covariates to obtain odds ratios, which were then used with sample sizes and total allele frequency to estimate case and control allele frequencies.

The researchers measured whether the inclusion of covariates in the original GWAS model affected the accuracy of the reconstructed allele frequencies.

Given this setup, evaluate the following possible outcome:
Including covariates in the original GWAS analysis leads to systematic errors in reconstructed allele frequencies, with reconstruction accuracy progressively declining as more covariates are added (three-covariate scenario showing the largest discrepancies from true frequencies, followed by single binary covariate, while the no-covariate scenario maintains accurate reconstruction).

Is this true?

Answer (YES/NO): NO